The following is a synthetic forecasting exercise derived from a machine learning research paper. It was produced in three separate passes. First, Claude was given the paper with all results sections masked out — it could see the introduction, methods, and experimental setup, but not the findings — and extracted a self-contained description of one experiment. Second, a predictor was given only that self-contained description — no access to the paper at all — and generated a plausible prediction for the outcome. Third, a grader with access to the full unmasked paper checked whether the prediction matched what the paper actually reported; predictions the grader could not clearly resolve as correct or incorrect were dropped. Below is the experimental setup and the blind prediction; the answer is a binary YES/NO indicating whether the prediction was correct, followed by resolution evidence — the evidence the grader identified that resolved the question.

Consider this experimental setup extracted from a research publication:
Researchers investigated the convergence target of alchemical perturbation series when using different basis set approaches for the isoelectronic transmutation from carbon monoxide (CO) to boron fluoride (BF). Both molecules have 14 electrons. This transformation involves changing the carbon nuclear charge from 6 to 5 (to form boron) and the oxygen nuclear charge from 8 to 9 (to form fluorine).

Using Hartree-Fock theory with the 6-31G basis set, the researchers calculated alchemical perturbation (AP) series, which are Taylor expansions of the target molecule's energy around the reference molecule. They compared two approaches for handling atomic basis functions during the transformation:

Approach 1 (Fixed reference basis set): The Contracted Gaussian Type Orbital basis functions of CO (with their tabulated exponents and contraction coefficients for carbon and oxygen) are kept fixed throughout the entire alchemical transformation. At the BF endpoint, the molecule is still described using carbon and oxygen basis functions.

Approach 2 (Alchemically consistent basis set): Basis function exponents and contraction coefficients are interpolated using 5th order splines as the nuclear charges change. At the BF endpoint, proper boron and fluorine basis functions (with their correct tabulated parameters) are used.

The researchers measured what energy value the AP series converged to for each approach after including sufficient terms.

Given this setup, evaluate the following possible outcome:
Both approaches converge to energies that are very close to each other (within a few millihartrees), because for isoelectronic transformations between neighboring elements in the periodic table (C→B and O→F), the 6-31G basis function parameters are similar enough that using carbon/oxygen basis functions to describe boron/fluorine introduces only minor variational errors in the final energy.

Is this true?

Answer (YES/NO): NO